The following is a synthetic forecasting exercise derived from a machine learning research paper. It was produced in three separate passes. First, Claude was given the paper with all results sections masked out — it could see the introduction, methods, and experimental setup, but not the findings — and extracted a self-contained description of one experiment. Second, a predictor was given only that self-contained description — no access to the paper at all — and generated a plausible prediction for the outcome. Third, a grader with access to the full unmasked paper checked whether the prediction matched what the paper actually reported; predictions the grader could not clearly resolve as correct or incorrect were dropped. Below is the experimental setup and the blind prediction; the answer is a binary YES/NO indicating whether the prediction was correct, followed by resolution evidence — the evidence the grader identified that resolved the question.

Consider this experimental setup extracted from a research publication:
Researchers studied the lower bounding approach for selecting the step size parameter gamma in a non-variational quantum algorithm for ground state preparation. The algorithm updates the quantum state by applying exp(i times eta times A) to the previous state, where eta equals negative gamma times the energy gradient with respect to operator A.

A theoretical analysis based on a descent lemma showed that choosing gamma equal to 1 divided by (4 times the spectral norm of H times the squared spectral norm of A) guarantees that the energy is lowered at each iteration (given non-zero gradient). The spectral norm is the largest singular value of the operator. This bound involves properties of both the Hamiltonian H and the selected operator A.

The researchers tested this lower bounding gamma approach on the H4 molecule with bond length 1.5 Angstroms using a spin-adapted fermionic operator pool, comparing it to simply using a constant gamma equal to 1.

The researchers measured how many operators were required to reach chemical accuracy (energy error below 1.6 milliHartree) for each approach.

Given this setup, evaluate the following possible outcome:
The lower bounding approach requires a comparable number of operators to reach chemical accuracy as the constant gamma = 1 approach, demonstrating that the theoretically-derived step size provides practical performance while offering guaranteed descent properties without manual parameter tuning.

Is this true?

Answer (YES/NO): NO